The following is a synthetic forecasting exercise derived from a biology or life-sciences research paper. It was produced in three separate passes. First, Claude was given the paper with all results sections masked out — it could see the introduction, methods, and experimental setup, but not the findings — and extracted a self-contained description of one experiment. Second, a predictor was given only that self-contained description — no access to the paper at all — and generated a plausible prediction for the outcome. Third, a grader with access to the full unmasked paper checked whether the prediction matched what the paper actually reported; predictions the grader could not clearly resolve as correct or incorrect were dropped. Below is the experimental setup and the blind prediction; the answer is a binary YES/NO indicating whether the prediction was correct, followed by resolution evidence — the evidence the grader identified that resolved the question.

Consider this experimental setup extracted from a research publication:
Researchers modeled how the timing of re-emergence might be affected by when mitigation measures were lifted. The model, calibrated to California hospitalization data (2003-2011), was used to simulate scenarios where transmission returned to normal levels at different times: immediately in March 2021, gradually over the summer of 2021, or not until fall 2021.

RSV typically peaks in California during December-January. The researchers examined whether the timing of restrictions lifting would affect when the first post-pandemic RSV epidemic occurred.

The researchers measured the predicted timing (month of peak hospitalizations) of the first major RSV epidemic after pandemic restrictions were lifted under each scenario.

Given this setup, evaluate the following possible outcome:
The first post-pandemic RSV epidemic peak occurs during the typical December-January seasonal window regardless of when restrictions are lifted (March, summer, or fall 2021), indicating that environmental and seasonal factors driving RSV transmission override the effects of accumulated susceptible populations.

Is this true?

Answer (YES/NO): NO